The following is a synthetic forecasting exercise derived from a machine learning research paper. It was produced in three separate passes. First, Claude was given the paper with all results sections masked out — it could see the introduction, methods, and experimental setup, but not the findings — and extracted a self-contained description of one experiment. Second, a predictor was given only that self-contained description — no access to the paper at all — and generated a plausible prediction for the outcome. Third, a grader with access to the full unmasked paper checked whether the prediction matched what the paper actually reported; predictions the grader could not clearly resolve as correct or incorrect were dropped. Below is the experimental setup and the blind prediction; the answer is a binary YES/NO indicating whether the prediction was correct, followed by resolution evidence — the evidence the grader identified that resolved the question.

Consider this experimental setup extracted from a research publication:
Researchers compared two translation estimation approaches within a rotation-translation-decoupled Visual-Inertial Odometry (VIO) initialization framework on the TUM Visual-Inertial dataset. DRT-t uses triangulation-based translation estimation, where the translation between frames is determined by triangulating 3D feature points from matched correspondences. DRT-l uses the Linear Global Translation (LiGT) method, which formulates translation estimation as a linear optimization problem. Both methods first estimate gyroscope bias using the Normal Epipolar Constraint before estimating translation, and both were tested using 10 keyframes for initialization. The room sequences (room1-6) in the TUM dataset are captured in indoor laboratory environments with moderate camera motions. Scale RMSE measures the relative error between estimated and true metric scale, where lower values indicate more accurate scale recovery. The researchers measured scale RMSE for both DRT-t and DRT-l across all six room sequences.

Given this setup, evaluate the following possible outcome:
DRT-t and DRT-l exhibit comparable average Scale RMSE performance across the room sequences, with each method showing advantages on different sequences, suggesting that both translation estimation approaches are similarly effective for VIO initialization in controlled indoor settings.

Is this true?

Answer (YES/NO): NO